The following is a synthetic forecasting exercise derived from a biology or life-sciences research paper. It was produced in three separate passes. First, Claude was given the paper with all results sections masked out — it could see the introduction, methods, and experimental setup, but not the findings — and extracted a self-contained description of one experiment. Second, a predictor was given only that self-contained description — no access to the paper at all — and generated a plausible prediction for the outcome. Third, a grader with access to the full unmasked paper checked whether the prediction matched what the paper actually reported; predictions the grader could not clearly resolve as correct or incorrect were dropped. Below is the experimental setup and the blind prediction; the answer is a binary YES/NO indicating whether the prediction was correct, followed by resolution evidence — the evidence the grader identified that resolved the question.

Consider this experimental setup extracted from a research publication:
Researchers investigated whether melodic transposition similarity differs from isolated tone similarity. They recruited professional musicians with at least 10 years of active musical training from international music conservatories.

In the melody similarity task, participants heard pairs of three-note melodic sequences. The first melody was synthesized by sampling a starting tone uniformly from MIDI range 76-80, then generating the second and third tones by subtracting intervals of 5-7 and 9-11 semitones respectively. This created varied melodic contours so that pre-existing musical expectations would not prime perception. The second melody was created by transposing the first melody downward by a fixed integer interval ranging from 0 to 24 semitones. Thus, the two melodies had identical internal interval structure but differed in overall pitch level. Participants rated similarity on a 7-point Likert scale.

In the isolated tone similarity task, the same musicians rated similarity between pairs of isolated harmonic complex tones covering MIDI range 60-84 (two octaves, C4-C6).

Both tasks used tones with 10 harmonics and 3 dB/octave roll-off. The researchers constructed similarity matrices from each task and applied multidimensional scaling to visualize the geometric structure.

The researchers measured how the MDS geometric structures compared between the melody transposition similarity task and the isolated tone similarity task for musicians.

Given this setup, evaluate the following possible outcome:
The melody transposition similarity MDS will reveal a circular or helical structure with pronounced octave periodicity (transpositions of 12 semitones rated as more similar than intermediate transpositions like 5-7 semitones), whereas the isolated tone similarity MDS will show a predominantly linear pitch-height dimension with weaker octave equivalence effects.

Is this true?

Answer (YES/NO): NO